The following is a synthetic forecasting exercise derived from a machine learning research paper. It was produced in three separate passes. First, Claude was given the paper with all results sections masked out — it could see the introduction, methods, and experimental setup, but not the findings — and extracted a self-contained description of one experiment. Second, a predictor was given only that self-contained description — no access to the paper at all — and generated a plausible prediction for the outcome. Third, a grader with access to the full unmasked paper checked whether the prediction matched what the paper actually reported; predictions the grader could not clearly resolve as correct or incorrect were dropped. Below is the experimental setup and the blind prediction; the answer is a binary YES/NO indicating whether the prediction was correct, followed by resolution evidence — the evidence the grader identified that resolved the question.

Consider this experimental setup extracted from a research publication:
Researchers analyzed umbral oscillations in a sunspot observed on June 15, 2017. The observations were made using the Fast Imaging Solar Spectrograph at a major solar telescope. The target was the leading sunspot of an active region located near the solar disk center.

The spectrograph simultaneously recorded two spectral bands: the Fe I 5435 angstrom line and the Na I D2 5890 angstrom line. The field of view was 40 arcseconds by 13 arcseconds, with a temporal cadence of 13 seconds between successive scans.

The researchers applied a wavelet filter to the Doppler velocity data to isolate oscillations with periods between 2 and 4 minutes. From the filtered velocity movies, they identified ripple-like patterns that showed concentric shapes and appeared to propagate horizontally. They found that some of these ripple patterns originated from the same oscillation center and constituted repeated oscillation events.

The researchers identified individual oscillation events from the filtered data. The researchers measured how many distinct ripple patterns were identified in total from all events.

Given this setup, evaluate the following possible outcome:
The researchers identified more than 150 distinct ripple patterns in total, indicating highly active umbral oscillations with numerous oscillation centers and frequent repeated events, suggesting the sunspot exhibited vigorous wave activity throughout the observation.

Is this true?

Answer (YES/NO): NO